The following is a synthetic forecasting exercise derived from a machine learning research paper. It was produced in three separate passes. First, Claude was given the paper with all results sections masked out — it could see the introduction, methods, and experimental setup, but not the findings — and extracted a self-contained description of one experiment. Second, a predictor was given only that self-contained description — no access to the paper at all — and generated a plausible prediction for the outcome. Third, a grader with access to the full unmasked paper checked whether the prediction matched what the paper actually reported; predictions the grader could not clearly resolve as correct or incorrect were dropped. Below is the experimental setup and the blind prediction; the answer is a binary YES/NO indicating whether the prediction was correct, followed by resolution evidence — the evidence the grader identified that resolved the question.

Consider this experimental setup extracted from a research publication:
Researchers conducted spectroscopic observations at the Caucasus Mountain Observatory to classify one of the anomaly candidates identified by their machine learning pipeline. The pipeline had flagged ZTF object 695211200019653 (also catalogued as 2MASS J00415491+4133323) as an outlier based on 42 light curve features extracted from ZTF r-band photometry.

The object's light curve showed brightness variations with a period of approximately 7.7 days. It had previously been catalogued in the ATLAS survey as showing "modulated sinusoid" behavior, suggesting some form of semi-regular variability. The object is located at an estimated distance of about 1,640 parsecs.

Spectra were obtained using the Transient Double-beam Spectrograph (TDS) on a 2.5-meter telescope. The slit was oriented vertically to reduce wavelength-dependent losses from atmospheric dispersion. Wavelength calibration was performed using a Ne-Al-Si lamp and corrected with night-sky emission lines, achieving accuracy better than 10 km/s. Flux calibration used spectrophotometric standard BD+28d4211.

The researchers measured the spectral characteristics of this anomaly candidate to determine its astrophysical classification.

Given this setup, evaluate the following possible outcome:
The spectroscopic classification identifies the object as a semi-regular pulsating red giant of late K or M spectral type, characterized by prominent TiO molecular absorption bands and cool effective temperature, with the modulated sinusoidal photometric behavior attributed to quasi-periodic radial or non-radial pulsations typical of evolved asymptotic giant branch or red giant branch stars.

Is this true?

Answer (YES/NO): NO